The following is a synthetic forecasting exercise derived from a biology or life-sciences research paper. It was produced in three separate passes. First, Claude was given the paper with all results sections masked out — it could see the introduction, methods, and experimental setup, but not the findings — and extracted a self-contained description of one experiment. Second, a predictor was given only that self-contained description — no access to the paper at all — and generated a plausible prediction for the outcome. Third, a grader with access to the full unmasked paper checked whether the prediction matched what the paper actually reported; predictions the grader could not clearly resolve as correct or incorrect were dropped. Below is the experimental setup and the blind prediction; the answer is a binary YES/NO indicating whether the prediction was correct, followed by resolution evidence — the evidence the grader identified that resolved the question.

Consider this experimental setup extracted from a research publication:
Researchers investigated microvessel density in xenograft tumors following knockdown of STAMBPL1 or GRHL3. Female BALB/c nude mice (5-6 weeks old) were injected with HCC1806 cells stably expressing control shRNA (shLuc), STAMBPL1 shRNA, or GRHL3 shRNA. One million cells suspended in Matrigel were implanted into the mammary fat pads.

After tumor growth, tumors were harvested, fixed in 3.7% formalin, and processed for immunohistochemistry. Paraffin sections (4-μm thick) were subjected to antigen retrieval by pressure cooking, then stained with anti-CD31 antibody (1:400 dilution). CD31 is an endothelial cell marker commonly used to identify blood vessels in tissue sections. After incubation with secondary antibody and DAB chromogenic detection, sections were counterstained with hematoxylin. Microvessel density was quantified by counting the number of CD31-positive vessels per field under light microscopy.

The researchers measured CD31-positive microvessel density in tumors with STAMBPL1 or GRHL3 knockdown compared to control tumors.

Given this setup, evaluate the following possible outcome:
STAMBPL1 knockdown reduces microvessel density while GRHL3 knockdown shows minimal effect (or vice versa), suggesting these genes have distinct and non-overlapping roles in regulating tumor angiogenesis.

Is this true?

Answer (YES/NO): NO